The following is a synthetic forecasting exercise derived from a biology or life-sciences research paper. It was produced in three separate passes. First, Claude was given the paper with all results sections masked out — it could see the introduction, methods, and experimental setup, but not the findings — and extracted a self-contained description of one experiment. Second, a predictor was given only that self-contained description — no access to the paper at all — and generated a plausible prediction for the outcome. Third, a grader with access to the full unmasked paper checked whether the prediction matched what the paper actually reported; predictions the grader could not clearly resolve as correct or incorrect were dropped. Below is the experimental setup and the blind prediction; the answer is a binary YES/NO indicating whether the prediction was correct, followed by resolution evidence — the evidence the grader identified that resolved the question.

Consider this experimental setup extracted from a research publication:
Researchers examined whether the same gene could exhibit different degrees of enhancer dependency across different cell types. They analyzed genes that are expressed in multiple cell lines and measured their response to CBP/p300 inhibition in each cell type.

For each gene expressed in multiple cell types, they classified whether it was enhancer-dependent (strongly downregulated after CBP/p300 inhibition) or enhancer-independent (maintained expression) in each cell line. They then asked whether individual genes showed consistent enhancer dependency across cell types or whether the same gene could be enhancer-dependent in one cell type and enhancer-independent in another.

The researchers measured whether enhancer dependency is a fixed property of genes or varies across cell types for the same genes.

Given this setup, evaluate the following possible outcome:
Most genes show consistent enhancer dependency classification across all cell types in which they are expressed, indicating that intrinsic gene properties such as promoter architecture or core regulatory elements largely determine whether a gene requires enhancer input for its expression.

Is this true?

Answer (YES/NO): NO